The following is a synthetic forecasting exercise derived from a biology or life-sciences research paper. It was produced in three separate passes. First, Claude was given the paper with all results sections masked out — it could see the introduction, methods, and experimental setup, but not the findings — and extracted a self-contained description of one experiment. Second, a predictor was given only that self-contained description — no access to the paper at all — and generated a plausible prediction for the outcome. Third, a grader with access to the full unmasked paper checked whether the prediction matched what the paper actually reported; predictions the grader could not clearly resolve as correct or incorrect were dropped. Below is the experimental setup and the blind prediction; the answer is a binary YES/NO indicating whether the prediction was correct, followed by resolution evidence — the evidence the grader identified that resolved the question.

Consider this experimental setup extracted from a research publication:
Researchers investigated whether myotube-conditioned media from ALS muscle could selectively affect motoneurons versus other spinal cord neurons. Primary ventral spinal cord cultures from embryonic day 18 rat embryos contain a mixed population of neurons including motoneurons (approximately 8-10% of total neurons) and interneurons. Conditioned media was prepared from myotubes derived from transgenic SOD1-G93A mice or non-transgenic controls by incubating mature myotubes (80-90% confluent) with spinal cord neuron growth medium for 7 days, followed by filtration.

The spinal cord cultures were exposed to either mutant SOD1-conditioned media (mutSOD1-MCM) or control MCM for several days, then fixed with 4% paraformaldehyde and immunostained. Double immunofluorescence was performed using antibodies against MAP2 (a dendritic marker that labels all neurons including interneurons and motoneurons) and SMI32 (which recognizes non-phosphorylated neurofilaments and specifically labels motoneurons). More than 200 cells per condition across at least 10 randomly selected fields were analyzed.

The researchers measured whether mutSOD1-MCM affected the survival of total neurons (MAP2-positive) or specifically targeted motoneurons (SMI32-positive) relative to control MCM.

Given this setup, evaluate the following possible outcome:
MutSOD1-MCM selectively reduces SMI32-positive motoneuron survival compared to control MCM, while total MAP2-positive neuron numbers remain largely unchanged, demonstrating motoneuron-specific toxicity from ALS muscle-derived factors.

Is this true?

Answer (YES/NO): YES